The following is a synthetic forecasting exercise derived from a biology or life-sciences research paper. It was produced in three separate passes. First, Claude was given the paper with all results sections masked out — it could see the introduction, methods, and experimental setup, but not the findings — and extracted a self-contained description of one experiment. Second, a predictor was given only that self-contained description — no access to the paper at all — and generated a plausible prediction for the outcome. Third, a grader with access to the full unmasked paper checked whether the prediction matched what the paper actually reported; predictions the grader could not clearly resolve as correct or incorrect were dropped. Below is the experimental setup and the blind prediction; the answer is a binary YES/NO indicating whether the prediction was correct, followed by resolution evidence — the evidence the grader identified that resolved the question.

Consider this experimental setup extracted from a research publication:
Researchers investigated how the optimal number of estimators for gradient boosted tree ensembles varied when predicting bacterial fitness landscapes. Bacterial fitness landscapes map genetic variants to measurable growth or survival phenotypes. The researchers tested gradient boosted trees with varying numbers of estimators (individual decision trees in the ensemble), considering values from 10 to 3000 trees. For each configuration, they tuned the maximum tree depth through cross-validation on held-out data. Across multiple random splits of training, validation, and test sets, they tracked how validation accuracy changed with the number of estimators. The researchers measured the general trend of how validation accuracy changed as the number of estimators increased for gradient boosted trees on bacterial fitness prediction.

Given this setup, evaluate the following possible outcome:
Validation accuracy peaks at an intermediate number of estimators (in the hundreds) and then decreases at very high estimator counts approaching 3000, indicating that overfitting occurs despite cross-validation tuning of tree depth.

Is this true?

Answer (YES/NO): NO